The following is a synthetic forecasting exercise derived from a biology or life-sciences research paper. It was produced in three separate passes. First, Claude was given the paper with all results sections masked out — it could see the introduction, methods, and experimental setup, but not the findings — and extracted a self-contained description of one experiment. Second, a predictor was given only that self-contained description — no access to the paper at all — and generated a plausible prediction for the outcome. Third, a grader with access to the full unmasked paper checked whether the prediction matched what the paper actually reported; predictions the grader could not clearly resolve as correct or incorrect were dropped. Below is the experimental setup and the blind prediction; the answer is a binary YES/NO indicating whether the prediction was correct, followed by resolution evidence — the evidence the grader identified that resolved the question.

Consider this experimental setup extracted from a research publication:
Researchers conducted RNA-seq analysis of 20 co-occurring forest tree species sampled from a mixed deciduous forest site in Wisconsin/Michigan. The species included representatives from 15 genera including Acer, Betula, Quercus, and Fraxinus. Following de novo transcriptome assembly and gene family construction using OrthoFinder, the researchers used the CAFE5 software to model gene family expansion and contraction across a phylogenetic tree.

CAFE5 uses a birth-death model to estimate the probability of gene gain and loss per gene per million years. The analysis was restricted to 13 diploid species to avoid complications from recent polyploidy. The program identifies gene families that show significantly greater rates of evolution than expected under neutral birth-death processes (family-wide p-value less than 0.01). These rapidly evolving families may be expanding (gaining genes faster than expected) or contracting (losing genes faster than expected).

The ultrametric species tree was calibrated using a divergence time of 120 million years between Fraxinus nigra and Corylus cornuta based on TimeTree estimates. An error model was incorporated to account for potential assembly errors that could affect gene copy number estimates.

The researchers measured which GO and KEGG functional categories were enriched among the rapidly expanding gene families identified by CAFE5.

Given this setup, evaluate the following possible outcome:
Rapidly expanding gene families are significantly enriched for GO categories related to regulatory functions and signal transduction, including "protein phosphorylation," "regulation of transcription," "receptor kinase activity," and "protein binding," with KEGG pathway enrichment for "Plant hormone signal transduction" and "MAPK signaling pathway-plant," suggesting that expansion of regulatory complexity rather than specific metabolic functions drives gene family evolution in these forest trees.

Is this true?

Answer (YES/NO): NO